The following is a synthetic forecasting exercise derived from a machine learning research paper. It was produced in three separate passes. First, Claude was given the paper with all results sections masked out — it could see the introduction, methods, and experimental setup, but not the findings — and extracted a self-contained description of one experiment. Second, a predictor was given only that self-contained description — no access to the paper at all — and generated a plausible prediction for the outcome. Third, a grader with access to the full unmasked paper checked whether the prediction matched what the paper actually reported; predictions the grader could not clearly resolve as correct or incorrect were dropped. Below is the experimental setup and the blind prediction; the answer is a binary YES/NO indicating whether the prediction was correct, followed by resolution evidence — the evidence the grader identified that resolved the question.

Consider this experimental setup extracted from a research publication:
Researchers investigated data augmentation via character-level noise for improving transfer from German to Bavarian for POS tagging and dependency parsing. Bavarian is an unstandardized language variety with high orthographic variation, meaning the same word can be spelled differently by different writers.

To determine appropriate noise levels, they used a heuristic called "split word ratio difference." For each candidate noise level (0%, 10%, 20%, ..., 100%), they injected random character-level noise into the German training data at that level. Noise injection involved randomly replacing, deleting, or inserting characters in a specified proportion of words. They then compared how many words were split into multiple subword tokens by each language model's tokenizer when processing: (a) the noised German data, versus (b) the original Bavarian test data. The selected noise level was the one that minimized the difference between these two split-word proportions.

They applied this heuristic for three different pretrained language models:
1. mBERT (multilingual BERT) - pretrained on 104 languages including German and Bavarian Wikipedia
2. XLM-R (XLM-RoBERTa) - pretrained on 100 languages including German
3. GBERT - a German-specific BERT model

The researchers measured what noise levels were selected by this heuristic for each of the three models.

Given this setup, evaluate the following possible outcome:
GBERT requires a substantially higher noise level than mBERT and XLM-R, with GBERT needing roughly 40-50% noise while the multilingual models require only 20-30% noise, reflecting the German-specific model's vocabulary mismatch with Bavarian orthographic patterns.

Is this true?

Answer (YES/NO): NO